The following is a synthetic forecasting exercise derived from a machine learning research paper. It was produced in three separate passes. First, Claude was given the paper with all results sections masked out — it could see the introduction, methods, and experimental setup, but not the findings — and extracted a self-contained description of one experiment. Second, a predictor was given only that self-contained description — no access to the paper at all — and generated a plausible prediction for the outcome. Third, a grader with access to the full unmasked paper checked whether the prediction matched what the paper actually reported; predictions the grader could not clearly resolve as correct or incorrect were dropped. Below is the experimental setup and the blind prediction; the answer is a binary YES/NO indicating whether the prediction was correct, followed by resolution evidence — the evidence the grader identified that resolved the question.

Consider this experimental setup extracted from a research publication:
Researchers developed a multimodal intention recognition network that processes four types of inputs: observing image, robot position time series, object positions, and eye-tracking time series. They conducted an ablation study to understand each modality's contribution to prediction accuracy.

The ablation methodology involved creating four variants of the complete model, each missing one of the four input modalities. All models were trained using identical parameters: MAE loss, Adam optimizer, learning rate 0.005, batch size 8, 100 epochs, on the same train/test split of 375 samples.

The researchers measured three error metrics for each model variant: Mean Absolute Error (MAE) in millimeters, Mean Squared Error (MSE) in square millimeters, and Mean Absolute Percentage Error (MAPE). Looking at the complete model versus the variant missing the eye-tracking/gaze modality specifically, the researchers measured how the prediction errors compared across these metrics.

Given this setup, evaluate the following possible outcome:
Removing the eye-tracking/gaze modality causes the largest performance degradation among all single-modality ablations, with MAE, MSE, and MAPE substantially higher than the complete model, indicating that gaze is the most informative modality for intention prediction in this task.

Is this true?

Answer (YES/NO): YES